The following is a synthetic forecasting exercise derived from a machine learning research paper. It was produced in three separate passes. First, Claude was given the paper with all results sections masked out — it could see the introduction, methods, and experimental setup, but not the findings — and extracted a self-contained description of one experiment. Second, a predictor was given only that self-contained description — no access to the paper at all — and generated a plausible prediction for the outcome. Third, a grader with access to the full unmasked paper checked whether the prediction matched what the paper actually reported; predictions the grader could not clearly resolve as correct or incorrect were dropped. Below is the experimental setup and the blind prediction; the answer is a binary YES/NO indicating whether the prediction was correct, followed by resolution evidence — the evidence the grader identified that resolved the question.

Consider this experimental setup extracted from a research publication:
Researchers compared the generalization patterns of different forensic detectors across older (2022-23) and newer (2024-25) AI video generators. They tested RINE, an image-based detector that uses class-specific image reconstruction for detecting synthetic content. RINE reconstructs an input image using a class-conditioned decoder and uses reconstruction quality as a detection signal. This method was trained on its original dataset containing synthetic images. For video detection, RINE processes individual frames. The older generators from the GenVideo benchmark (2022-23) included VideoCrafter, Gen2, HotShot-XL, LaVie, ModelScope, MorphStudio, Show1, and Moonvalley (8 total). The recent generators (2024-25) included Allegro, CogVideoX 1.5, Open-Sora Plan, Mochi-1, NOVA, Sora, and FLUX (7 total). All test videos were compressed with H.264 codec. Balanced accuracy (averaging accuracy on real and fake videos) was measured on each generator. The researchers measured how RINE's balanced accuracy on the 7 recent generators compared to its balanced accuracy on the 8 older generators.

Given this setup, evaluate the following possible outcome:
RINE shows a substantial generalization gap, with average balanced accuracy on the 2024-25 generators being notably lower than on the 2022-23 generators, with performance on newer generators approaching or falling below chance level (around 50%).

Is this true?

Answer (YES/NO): YES